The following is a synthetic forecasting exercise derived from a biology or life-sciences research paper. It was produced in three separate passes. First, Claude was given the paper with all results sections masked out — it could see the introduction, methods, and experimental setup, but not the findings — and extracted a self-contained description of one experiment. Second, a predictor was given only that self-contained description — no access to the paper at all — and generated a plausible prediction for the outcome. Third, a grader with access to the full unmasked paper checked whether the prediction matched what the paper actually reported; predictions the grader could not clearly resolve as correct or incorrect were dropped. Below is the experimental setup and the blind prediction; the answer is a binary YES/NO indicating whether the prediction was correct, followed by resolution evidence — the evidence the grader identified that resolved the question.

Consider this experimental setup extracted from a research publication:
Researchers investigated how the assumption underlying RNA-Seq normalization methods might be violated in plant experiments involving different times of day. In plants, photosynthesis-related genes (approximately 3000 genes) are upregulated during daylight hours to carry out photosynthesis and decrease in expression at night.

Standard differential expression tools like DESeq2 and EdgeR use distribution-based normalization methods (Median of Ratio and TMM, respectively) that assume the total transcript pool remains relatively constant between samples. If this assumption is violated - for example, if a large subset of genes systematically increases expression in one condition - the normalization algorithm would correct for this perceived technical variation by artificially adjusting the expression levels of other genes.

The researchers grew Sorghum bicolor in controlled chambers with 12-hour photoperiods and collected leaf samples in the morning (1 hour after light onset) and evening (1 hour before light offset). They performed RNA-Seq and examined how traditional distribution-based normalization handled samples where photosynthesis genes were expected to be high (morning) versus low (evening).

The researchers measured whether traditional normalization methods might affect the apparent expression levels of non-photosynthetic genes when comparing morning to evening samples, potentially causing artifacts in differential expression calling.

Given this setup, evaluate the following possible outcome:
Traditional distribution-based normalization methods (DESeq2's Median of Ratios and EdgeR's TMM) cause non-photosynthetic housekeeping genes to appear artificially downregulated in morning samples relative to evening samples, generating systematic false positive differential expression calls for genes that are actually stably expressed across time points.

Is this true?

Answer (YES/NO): NO